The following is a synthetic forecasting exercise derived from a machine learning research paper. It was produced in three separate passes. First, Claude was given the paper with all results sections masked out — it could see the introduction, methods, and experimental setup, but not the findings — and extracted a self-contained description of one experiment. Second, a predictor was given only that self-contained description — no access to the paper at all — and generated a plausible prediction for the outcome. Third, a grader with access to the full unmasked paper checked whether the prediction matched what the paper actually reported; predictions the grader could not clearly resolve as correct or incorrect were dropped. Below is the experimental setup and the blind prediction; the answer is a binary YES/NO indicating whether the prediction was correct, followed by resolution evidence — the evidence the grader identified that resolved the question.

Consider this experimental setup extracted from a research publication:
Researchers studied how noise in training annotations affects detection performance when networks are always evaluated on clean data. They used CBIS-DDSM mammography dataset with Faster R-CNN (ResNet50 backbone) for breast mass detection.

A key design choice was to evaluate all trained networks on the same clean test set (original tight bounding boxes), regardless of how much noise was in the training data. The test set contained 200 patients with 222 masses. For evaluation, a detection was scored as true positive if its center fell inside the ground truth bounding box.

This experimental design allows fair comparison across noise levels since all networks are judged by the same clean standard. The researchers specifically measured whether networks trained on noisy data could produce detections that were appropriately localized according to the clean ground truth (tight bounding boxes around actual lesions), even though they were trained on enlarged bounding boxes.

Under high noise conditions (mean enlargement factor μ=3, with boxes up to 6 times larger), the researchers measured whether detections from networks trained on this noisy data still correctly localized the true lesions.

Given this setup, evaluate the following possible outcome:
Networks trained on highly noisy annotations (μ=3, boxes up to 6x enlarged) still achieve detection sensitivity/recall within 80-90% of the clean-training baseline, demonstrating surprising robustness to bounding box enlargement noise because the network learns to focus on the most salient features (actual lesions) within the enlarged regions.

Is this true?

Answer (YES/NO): NO